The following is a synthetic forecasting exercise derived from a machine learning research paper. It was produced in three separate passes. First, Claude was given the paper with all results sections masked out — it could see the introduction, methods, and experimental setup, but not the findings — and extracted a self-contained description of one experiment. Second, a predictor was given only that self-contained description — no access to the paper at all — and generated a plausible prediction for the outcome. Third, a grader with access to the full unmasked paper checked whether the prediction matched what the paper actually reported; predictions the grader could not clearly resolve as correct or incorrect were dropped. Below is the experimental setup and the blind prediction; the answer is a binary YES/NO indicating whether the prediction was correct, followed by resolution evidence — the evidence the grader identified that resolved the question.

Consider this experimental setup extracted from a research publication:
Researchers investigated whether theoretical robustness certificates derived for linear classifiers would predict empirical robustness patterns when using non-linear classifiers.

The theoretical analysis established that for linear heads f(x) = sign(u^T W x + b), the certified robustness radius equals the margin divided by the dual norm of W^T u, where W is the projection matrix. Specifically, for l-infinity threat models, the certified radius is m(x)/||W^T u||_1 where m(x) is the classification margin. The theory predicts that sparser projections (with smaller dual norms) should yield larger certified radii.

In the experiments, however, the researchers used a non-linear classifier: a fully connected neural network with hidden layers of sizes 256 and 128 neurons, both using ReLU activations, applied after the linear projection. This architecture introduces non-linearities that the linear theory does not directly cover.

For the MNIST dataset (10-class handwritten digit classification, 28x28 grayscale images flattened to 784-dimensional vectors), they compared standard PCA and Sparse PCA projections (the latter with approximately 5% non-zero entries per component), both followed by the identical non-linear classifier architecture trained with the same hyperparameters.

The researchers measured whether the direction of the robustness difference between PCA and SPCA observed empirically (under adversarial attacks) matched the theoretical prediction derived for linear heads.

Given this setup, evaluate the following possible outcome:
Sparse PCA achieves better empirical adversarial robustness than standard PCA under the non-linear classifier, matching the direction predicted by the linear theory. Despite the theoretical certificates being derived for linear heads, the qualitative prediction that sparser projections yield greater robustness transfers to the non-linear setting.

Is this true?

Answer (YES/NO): YES